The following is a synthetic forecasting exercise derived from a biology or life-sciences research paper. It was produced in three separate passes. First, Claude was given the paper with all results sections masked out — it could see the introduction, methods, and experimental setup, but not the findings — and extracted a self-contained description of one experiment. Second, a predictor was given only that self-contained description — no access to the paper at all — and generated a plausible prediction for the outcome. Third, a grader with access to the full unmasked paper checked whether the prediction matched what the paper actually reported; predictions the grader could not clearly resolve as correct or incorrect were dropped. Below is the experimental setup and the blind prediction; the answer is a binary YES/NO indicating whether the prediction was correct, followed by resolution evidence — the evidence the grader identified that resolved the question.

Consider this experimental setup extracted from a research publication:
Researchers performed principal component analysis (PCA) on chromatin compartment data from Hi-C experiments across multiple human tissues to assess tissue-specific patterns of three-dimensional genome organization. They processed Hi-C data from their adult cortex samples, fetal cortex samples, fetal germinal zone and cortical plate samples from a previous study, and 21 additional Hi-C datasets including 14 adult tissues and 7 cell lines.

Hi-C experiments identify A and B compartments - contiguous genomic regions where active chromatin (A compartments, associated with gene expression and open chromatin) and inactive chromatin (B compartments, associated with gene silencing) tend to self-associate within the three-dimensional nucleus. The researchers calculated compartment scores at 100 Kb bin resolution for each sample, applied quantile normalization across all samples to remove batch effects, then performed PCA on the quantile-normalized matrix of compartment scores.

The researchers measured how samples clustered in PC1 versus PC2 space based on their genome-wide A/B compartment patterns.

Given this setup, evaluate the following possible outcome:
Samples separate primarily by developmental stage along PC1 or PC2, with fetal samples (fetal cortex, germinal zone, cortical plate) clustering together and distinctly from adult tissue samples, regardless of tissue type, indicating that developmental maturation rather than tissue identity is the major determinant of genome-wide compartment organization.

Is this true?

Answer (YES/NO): NO